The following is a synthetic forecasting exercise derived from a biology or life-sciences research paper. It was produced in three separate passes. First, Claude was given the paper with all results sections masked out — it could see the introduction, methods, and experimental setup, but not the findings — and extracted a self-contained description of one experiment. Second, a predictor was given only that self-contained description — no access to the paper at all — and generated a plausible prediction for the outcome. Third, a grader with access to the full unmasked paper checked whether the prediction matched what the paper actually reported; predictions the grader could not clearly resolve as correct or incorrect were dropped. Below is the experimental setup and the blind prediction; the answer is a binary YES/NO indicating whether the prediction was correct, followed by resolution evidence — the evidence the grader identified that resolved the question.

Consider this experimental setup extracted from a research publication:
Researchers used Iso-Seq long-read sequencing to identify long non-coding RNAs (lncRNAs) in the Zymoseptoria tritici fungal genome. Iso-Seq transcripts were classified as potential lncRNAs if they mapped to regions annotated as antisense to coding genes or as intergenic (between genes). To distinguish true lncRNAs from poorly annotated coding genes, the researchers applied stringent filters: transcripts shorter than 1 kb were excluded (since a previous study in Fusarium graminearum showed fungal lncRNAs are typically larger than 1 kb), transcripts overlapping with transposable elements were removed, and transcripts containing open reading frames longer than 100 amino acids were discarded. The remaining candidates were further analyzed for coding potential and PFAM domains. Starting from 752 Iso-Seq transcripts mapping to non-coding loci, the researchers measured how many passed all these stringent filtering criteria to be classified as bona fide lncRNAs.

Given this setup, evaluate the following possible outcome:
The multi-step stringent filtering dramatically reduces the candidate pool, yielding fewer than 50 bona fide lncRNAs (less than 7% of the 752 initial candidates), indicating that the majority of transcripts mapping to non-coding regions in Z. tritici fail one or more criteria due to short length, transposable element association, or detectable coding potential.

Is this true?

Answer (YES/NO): NO